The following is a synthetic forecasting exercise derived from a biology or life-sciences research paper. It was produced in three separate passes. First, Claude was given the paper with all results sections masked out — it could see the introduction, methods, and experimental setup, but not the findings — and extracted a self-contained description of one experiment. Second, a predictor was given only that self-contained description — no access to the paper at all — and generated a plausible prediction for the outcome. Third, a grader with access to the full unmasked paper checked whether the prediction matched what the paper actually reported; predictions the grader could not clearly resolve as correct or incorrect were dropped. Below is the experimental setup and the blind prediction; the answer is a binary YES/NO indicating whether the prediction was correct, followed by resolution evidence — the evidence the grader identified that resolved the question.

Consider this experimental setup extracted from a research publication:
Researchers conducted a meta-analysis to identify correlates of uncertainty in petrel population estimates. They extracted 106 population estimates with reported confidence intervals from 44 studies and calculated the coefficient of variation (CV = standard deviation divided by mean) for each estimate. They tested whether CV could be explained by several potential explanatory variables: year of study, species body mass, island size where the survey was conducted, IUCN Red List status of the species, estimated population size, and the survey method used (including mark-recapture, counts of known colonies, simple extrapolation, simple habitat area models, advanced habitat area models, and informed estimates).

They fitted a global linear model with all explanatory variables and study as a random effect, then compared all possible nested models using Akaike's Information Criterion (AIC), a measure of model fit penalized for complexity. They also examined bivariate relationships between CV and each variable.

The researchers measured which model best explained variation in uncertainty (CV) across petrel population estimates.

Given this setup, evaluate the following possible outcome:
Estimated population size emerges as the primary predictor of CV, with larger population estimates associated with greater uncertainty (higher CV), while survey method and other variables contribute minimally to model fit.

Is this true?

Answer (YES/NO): NO